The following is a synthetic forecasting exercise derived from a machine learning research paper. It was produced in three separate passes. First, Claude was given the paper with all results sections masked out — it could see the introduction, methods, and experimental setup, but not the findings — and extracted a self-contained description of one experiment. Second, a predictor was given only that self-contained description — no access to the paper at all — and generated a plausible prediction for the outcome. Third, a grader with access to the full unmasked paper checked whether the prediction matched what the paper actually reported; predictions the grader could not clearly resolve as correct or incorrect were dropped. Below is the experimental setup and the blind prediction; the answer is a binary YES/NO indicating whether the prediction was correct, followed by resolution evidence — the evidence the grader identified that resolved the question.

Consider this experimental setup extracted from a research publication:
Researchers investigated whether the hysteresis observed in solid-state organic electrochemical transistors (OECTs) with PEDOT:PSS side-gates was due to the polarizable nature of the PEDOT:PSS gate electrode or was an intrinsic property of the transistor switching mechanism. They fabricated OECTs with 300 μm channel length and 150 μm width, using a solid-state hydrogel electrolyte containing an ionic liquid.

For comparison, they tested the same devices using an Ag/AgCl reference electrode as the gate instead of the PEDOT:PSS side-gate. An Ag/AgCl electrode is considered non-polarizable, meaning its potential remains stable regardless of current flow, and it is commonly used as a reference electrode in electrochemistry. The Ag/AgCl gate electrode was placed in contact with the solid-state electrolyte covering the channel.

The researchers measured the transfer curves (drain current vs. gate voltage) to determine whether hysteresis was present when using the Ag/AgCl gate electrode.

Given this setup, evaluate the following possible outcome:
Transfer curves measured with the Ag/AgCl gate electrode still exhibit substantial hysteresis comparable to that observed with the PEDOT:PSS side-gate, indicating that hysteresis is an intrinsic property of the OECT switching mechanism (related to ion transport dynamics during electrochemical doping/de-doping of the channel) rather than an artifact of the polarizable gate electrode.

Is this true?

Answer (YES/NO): YES